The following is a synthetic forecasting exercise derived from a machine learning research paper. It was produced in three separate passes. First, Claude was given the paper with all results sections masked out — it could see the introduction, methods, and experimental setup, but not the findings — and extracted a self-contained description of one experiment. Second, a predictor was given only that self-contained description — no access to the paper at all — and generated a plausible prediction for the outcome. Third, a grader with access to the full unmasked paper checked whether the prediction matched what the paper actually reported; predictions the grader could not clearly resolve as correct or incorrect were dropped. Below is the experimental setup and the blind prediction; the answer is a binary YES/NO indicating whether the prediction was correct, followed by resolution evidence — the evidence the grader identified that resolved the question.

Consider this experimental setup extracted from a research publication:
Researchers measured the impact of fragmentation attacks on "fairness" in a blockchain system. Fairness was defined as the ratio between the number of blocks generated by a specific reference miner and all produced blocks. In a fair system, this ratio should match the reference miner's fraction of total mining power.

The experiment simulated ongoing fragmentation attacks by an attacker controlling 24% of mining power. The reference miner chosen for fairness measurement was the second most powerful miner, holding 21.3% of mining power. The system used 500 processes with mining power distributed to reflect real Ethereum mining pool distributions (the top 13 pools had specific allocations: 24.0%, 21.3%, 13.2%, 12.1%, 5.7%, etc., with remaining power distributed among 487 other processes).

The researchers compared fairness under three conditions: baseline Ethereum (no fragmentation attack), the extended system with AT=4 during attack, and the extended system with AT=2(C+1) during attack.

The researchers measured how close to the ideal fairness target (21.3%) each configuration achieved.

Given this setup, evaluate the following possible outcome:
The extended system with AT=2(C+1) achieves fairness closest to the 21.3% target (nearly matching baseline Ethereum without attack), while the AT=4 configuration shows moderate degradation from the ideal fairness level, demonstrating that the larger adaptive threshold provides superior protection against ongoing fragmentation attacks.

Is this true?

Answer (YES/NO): NO